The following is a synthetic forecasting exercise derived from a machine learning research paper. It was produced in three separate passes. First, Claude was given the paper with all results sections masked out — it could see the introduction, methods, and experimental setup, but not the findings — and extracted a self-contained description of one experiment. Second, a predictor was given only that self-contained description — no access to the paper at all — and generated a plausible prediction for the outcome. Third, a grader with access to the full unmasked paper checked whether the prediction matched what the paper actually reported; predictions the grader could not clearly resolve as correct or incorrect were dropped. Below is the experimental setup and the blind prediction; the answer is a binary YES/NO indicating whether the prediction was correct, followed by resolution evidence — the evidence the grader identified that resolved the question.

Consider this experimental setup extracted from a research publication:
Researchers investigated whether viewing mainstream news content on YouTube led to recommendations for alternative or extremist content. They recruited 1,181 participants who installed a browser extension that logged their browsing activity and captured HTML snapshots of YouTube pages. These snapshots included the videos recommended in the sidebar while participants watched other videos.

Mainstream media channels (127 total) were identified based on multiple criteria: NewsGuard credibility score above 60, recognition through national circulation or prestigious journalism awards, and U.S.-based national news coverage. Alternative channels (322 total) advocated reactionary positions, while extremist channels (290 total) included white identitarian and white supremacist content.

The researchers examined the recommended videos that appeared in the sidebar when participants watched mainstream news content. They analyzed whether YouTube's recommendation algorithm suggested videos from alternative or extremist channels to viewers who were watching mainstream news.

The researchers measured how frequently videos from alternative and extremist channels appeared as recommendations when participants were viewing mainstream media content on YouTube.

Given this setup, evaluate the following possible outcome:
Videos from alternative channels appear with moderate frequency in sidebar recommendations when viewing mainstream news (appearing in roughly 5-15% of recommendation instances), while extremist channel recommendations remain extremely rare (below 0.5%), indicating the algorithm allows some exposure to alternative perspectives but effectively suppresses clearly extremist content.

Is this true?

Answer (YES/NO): NO